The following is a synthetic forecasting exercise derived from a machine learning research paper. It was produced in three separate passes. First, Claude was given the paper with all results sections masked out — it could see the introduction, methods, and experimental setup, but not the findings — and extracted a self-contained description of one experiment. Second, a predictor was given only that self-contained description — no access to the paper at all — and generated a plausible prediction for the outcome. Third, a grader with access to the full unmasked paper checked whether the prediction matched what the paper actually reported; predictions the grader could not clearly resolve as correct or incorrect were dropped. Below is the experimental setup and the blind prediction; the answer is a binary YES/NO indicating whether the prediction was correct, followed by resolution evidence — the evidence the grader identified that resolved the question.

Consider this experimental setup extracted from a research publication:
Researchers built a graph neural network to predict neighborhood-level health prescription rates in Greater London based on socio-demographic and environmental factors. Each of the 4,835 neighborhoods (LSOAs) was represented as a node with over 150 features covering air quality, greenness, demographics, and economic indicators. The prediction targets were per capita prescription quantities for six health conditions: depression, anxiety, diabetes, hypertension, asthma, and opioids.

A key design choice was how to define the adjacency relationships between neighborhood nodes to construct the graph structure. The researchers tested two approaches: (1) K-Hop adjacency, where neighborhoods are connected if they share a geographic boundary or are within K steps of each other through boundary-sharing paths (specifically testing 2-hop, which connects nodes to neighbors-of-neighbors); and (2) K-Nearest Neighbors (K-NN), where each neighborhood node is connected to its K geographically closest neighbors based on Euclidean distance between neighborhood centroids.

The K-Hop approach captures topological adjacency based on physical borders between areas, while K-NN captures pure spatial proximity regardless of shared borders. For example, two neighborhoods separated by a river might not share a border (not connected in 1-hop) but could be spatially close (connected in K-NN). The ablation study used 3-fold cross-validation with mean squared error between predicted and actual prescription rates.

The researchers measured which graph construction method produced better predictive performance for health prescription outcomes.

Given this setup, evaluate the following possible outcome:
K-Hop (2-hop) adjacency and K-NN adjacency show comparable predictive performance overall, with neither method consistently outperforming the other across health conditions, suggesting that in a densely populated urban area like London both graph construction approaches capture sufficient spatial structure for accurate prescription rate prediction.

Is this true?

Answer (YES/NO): NO